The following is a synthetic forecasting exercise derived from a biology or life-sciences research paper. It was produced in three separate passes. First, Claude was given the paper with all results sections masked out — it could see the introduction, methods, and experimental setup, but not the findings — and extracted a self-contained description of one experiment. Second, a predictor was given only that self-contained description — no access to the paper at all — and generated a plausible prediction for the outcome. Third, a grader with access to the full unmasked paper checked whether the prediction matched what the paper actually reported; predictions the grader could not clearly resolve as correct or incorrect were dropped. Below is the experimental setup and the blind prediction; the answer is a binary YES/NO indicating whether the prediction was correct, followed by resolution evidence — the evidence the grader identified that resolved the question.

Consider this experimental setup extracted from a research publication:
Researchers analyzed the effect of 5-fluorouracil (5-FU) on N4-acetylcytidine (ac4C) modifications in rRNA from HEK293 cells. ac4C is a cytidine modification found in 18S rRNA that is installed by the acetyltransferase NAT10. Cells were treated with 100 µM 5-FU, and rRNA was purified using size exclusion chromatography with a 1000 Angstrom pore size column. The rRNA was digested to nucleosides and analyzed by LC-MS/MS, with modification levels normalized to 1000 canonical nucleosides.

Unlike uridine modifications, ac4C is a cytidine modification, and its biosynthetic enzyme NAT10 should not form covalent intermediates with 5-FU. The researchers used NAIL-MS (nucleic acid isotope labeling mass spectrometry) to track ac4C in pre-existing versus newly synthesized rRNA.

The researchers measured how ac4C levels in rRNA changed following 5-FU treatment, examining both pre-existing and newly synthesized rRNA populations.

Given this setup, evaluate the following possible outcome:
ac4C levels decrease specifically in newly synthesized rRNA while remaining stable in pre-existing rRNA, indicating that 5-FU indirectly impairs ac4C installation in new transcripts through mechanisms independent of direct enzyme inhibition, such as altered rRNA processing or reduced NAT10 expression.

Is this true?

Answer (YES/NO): NO